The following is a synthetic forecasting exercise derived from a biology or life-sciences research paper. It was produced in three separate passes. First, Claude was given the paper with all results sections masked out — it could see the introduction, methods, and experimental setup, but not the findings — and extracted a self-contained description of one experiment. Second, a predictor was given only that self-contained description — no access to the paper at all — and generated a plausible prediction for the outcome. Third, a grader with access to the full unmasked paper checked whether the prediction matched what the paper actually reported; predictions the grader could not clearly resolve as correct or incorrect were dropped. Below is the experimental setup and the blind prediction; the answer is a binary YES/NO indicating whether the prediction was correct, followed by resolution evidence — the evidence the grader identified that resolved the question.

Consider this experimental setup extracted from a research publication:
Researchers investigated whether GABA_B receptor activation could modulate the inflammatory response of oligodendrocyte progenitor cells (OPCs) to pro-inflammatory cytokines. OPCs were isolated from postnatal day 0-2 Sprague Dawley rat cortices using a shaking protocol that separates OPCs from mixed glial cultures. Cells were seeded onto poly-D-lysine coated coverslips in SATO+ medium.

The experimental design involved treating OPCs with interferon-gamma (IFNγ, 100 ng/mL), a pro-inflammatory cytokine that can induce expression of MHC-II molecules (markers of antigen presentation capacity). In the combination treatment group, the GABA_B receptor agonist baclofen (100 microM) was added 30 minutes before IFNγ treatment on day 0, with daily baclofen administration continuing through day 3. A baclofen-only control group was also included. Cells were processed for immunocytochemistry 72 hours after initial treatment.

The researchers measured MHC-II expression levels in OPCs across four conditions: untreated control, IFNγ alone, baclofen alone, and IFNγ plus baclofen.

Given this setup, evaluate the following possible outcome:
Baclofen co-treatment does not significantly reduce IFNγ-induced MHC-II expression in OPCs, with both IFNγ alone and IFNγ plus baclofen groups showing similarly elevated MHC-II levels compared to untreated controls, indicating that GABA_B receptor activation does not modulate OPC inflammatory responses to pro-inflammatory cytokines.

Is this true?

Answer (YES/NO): NO